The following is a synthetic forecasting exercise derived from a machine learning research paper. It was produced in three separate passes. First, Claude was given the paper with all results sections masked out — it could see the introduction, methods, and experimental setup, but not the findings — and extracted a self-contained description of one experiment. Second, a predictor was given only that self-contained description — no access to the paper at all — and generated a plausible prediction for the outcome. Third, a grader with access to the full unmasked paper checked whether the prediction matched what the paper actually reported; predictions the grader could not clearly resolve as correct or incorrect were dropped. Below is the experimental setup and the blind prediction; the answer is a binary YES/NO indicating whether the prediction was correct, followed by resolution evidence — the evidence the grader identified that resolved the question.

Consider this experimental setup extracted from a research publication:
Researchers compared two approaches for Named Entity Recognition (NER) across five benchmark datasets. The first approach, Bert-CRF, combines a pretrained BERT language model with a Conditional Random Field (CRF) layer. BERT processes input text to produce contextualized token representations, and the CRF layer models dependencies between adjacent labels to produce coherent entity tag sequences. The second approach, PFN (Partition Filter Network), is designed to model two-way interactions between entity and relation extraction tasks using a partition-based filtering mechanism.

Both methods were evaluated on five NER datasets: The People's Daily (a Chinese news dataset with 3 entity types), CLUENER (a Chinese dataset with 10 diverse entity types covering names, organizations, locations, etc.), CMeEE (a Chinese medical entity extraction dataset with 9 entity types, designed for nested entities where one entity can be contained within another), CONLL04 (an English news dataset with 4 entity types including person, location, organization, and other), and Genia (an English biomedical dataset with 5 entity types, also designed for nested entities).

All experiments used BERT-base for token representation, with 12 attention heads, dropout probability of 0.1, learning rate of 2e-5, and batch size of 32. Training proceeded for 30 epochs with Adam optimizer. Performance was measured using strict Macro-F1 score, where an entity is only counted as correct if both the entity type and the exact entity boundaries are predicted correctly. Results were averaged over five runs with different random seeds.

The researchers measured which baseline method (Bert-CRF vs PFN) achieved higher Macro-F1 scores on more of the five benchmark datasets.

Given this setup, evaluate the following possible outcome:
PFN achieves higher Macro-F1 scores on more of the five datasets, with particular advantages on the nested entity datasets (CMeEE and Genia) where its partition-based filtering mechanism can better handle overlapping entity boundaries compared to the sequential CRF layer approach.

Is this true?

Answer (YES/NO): NO